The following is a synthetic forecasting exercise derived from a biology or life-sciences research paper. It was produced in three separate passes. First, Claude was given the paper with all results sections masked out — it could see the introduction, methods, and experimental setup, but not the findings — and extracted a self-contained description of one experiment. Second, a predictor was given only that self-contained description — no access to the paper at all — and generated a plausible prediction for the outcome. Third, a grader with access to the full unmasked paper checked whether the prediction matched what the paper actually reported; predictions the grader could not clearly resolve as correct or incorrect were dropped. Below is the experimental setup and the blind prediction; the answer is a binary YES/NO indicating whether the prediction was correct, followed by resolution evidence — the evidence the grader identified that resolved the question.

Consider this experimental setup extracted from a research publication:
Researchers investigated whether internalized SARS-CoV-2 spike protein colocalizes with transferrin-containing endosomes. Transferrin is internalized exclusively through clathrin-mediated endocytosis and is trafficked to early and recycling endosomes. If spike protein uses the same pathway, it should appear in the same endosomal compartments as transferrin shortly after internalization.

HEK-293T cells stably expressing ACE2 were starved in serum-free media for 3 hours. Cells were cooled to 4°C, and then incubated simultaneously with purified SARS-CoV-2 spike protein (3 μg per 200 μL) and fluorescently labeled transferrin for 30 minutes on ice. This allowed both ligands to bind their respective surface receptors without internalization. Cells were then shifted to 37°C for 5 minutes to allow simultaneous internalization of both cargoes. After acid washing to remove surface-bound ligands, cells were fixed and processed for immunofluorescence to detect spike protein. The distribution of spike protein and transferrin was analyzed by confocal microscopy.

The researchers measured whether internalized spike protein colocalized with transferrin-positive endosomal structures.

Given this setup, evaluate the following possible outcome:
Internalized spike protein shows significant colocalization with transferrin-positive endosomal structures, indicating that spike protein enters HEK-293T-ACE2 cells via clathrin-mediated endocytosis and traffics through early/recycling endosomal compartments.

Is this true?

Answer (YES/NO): NO